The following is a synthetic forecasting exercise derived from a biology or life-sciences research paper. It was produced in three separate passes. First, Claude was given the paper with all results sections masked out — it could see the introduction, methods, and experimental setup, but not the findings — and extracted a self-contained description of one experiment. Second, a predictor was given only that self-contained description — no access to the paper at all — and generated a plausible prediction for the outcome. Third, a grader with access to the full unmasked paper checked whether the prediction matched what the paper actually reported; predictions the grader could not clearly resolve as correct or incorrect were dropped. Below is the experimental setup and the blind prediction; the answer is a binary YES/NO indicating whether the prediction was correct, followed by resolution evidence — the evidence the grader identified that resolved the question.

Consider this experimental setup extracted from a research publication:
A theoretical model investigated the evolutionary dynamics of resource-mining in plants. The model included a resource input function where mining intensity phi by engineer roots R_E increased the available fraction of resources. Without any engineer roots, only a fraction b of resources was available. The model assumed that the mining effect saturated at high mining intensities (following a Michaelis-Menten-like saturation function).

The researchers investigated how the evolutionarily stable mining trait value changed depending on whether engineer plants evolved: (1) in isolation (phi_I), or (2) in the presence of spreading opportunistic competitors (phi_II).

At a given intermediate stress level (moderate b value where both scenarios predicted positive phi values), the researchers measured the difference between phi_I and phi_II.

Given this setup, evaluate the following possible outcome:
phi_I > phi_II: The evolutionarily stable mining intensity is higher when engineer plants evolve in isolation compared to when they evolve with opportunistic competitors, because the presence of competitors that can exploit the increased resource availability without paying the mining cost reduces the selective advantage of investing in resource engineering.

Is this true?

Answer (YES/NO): YES